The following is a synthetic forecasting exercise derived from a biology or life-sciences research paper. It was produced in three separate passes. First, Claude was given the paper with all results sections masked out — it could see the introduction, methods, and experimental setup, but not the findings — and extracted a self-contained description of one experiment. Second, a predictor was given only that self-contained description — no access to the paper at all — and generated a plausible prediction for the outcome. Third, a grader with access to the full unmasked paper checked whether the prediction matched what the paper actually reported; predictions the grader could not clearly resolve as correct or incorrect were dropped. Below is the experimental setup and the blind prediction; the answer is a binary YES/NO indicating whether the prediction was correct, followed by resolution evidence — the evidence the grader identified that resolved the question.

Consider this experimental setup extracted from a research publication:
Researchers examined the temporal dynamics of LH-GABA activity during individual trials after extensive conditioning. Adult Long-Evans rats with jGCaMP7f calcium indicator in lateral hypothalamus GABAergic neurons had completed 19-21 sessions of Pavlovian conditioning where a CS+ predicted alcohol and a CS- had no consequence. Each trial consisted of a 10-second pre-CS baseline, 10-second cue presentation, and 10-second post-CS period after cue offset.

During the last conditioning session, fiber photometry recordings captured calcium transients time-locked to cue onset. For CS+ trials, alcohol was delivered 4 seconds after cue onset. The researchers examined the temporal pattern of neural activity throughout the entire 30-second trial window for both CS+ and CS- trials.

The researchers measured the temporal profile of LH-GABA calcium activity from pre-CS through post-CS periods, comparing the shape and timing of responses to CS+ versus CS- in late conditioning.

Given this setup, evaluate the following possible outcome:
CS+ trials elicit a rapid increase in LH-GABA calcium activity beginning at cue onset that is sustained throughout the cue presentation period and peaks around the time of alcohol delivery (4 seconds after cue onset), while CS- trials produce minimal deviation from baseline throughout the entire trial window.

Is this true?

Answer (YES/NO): NO